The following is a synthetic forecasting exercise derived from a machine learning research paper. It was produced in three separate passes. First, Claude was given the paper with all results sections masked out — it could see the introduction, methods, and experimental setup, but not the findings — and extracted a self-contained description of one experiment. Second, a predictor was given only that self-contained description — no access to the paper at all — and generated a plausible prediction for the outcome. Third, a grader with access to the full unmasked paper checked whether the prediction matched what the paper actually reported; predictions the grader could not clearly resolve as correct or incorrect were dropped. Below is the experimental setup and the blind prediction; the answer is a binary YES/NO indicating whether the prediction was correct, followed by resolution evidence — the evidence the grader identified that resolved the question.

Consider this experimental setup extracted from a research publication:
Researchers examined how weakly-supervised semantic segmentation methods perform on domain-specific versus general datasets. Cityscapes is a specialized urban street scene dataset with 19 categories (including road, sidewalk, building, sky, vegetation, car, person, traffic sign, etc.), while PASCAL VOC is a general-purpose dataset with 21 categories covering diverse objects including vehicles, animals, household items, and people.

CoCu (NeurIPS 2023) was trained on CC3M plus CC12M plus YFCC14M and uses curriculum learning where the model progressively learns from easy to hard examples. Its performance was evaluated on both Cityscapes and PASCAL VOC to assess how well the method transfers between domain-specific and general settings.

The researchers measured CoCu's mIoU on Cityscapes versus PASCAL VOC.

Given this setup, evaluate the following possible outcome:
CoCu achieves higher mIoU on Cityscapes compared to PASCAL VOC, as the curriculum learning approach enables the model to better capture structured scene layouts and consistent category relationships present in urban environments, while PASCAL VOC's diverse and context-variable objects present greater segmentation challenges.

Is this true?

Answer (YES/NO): NO